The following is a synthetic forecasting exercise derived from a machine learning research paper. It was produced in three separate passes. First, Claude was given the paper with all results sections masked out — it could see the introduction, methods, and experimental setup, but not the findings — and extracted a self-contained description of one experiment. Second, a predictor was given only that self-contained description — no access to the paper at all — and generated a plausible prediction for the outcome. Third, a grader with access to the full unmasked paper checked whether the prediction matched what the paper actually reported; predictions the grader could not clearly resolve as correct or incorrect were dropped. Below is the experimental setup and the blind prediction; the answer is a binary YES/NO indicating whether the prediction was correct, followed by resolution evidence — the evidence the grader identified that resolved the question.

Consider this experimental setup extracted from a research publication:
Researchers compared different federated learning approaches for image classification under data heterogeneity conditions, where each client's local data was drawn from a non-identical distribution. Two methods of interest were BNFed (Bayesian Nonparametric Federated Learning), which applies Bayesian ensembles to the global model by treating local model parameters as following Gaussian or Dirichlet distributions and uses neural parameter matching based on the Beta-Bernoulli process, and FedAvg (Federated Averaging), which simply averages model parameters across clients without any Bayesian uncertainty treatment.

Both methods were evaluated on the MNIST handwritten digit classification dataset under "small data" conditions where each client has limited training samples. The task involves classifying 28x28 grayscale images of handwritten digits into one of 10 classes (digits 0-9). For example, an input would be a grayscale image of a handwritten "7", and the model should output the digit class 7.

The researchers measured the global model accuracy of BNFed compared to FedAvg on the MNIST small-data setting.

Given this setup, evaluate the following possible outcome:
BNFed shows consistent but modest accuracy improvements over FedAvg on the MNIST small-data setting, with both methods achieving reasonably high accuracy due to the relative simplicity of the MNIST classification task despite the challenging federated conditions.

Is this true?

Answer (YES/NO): NO